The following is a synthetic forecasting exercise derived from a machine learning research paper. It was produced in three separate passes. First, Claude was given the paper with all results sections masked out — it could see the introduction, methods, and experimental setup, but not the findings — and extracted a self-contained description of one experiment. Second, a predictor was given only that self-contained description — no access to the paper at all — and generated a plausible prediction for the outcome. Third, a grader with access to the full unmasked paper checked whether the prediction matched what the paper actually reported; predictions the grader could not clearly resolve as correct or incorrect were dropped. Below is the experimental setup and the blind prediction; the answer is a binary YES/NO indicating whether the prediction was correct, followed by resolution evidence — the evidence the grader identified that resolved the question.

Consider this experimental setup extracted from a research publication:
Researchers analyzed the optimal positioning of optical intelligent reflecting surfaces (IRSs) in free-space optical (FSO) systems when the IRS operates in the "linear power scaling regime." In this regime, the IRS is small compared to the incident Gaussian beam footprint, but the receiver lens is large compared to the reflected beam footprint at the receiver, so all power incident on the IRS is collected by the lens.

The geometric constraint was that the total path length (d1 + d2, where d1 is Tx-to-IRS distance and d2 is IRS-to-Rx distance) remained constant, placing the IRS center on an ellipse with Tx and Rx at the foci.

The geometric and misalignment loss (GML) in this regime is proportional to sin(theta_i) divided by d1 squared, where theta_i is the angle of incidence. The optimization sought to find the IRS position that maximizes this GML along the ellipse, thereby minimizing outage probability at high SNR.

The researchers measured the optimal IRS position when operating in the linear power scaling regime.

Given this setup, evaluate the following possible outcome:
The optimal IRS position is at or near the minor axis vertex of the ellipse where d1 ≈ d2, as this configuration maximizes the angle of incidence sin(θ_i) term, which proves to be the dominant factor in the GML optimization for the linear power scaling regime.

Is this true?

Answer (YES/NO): NO